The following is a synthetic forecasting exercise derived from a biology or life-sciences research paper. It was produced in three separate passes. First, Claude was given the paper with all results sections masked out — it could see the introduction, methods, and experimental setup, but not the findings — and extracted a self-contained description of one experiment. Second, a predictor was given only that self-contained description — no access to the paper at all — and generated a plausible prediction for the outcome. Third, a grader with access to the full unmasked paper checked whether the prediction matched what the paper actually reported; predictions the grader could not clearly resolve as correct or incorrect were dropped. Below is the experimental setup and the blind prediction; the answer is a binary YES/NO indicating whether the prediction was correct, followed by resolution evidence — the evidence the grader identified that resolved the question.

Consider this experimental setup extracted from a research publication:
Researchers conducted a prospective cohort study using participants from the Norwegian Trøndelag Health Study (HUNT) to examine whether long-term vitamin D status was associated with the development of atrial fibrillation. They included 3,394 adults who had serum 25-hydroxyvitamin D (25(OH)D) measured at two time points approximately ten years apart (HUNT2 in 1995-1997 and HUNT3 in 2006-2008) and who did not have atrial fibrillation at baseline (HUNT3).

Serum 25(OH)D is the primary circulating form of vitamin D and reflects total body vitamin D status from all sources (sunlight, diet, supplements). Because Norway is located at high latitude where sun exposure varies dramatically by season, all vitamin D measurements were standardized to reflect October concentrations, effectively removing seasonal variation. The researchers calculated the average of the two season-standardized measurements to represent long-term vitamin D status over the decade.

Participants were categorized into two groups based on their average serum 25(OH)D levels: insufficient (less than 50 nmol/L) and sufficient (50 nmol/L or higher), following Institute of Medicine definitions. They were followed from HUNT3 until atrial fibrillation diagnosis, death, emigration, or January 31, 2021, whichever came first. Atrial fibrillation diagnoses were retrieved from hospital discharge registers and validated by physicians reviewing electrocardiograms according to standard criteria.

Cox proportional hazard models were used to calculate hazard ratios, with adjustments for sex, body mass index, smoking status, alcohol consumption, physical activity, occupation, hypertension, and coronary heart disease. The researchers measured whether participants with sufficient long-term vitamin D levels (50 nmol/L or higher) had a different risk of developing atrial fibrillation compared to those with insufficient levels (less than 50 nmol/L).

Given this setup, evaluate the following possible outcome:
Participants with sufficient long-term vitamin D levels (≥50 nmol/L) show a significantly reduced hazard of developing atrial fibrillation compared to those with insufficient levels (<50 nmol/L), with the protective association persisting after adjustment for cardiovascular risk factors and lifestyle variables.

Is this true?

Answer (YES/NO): NO